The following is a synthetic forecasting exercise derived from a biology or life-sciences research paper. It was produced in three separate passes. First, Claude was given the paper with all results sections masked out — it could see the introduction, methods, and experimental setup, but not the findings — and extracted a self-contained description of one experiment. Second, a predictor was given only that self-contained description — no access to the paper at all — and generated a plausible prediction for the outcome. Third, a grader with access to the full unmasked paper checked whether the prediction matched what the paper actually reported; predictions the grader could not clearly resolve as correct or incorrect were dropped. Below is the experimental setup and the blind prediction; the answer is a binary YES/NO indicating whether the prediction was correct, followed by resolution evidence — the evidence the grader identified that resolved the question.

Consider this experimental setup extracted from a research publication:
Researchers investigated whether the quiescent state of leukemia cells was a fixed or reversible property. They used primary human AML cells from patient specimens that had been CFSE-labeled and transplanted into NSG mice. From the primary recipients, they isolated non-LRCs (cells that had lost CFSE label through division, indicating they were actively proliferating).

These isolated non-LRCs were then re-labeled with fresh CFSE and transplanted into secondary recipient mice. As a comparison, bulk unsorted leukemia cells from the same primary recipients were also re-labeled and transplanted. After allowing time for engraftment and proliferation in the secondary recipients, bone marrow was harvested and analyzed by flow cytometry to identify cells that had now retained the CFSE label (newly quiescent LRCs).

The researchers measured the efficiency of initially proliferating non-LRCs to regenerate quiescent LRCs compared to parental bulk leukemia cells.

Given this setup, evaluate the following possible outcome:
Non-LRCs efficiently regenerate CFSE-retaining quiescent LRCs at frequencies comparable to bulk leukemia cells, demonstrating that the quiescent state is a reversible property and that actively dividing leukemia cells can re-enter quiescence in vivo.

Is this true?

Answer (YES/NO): NO